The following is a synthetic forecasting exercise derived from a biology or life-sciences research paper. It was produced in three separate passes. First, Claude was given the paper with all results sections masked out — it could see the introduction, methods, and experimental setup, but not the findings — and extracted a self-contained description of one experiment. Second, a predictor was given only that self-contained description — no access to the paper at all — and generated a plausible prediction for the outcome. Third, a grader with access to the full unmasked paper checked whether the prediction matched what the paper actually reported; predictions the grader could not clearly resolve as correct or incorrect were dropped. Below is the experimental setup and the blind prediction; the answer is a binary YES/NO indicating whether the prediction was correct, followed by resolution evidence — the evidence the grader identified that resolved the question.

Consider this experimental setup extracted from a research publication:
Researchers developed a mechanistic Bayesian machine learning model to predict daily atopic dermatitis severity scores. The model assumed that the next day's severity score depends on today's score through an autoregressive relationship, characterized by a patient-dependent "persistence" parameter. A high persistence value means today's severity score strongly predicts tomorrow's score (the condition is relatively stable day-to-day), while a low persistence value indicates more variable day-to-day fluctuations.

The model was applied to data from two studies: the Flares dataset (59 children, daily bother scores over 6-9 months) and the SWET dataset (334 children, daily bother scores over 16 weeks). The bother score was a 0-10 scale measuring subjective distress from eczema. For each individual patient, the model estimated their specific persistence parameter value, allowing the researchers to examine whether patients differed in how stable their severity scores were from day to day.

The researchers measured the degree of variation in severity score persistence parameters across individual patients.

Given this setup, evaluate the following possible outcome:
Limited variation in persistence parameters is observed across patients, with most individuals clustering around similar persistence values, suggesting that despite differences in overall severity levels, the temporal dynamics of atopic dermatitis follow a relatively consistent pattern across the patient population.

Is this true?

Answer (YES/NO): NO